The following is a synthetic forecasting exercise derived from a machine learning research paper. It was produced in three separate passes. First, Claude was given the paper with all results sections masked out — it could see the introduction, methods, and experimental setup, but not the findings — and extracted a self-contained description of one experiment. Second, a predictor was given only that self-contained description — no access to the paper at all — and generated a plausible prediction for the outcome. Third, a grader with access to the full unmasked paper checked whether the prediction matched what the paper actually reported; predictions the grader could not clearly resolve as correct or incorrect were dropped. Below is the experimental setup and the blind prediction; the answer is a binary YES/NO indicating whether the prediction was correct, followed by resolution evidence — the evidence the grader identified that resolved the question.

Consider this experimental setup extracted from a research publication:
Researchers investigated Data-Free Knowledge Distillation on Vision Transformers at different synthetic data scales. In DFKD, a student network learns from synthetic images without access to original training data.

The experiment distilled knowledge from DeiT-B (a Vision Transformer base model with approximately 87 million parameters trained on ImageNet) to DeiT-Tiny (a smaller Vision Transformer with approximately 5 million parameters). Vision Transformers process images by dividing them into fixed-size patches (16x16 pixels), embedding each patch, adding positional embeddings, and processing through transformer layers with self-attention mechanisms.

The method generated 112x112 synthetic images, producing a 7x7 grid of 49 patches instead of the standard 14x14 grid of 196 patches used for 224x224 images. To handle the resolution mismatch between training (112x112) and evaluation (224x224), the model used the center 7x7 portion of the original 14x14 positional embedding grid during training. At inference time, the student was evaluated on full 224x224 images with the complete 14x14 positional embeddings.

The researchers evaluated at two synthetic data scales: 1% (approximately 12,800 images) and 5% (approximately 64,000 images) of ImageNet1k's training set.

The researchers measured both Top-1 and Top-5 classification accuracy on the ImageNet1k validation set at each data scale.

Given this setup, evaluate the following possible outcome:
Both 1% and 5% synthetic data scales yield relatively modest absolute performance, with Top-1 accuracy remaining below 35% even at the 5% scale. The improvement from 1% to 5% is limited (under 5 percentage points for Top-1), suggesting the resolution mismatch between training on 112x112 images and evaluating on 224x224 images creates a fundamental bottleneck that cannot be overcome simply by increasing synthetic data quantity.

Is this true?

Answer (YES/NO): NO